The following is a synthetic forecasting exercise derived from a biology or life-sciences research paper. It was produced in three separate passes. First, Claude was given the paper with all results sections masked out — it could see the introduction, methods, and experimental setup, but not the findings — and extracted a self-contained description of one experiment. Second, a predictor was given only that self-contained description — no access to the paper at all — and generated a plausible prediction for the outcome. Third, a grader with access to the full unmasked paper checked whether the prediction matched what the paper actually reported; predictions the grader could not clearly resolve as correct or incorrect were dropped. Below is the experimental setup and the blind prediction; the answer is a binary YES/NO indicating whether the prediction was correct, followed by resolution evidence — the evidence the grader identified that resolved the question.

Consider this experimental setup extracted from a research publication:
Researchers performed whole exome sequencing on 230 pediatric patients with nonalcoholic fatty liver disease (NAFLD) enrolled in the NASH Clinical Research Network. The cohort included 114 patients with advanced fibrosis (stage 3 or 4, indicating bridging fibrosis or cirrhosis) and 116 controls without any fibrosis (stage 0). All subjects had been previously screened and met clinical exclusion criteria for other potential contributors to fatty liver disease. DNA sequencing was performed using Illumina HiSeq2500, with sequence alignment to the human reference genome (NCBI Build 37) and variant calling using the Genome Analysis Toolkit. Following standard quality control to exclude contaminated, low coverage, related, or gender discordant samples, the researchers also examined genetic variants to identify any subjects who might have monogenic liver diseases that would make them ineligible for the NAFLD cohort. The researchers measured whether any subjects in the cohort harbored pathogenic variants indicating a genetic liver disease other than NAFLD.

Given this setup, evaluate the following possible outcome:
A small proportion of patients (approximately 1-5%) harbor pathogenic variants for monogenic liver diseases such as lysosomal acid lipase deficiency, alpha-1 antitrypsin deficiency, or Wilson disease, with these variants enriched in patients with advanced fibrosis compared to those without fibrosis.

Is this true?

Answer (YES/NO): NO